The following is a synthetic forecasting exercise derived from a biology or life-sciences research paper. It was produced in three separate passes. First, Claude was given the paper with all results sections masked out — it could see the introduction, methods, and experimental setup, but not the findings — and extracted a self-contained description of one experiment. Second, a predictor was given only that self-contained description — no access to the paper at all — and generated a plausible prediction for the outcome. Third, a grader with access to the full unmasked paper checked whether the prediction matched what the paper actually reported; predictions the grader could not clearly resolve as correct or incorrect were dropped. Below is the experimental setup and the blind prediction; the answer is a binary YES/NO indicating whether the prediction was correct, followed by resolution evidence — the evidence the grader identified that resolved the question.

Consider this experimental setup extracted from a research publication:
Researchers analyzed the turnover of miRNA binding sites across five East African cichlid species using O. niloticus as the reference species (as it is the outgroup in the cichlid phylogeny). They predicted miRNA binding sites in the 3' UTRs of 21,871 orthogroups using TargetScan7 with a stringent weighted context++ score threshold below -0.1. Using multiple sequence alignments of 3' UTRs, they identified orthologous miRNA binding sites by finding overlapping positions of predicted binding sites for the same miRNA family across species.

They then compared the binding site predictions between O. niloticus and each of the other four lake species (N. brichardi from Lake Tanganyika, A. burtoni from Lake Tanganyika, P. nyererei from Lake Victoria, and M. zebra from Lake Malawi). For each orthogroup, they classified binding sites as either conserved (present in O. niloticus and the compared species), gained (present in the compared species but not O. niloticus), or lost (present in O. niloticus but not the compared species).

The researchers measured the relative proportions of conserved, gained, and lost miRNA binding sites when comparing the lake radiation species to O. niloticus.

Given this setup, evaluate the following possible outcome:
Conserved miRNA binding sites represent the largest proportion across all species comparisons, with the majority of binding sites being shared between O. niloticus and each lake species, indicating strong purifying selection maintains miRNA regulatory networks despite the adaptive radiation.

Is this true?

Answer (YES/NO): NO